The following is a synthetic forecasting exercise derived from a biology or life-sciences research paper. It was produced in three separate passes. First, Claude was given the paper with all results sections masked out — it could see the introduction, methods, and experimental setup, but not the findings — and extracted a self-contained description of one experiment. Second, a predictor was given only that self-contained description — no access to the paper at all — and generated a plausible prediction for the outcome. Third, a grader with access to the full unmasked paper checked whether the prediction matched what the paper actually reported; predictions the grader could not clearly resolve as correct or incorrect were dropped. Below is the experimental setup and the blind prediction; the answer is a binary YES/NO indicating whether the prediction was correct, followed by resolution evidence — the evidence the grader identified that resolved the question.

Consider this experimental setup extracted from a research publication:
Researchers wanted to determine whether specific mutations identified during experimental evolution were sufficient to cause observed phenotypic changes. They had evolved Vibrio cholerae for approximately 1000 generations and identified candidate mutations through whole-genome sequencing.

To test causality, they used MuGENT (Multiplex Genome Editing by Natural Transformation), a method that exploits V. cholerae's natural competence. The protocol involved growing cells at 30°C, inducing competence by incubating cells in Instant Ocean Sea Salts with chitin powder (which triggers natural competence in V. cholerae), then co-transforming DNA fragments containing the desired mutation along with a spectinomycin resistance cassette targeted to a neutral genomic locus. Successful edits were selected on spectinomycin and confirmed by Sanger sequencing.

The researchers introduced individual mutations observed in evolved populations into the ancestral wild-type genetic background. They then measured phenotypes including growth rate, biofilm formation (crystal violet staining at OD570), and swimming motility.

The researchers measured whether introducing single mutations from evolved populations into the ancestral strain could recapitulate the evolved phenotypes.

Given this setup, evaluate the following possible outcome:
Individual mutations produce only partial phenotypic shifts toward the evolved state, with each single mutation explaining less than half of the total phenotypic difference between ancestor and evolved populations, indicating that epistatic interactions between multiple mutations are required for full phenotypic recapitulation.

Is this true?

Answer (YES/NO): NO